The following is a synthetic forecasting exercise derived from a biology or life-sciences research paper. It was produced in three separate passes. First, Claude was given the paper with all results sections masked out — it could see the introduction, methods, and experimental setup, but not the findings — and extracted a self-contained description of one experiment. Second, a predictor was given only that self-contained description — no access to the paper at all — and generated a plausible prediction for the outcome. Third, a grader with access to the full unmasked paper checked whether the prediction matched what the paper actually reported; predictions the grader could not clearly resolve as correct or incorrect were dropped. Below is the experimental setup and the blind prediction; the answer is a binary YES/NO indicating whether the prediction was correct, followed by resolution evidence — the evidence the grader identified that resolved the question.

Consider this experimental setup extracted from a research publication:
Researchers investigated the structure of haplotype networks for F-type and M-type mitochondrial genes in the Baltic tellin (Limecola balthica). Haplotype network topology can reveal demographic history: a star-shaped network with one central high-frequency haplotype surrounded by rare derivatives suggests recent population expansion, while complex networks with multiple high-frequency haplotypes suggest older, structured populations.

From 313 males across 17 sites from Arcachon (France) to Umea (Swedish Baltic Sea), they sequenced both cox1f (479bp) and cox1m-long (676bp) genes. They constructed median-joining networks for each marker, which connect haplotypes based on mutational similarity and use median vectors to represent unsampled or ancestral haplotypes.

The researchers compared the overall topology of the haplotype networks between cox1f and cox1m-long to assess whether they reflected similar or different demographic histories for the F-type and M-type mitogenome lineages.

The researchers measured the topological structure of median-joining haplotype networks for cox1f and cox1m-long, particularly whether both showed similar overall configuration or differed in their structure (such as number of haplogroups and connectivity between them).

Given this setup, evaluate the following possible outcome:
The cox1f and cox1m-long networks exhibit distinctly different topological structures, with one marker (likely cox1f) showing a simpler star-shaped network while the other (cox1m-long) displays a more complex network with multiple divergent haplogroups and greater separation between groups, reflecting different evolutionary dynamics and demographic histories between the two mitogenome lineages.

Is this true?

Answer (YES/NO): NO